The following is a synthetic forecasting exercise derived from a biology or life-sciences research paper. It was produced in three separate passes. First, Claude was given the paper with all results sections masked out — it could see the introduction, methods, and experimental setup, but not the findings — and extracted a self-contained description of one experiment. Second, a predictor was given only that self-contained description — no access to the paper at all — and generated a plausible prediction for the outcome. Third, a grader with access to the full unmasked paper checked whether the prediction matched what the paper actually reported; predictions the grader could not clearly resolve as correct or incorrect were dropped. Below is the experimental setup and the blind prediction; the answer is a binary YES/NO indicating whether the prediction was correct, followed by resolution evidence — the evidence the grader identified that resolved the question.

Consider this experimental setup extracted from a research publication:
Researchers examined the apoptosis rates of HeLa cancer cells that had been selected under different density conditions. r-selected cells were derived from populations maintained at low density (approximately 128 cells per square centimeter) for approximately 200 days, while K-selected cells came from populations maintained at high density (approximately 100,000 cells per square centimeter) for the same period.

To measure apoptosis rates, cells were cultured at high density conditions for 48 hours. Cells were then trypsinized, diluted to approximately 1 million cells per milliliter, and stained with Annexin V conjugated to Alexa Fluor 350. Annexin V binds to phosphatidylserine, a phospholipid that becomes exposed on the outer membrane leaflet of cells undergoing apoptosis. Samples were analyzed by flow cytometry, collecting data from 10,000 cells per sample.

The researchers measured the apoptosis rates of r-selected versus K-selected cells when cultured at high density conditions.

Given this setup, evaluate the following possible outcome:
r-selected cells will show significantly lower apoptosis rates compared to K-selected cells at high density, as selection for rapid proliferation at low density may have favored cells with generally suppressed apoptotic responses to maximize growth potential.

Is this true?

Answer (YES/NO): NO